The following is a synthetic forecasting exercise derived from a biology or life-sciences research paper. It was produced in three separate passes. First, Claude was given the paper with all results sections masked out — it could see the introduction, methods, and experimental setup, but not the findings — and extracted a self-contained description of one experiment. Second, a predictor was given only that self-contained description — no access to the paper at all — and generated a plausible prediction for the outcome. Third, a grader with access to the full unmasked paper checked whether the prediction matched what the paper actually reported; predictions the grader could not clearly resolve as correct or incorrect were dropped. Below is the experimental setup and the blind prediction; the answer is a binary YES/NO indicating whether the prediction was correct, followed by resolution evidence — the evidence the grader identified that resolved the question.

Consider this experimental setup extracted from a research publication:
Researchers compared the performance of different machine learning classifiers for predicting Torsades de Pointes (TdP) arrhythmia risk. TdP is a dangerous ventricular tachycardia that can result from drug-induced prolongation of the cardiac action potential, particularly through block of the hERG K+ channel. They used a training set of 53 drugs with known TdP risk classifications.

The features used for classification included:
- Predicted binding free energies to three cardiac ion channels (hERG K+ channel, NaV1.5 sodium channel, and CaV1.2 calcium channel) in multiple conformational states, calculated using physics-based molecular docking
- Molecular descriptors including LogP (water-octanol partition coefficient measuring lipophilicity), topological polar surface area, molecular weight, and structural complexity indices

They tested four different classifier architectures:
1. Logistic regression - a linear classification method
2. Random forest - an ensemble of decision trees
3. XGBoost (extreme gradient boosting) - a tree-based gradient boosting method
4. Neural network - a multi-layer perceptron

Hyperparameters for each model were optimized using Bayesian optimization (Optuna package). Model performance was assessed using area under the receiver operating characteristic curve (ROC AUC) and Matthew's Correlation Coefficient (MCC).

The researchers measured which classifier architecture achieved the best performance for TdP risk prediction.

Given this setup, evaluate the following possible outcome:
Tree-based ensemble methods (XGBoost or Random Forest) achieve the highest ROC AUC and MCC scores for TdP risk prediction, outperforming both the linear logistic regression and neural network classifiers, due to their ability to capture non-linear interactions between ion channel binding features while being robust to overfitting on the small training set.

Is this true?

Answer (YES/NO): YES